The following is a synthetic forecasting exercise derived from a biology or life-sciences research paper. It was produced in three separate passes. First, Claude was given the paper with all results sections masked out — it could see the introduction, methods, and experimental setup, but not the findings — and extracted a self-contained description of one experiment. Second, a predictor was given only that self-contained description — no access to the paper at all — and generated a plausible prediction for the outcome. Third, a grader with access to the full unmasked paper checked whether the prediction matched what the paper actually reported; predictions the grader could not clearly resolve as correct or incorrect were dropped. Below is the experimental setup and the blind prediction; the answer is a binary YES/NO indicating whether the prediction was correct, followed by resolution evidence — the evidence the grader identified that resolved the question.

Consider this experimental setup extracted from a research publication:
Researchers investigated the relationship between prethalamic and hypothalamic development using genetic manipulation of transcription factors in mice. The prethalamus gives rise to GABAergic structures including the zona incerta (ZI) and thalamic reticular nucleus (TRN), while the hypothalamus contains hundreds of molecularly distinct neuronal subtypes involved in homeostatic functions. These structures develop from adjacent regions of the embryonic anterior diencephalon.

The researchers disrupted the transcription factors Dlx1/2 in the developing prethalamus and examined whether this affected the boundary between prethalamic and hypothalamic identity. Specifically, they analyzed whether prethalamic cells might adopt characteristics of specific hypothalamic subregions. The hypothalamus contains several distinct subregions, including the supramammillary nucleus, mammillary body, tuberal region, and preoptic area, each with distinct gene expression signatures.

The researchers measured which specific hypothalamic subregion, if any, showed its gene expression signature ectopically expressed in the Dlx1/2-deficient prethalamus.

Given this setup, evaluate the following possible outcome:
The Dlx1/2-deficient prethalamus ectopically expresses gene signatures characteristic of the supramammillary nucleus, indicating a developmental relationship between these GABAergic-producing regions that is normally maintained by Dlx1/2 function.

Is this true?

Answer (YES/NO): YES